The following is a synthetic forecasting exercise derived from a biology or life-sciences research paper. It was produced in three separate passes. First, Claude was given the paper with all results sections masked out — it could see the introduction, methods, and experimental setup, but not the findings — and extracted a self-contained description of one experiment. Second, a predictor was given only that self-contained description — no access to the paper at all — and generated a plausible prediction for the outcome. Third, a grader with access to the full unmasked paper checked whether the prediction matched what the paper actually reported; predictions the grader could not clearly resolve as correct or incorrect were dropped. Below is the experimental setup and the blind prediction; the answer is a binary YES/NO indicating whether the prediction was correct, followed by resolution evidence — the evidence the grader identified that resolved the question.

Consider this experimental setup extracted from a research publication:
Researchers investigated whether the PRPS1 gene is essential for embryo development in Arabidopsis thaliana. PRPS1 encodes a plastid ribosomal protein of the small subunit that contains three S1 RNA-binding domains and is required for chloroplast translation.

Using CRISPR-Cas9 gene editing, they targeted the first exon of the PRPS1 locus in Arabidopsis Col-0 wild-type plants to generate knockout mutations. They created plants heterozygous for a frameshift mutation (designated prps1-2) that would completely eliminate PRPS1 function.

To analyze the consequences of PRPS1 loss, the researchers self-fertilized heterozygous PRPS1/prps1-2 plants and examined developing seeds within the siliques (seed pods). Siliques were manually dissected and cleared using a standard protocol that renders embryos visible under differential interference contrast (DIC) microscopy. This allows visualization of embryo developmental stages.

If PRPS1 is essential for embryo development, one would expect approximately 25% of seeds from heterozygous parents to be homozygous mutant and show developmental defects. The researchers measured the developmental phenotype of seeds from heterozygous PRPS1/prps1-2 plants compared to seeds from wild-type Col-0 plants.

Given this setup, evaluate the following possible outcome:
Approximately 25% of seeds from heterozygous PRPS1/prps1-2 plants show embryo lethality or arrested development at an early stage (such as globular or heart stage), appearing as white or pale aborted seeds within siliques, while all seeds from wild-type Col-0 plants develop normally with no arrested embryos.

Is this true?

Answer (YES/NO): YES